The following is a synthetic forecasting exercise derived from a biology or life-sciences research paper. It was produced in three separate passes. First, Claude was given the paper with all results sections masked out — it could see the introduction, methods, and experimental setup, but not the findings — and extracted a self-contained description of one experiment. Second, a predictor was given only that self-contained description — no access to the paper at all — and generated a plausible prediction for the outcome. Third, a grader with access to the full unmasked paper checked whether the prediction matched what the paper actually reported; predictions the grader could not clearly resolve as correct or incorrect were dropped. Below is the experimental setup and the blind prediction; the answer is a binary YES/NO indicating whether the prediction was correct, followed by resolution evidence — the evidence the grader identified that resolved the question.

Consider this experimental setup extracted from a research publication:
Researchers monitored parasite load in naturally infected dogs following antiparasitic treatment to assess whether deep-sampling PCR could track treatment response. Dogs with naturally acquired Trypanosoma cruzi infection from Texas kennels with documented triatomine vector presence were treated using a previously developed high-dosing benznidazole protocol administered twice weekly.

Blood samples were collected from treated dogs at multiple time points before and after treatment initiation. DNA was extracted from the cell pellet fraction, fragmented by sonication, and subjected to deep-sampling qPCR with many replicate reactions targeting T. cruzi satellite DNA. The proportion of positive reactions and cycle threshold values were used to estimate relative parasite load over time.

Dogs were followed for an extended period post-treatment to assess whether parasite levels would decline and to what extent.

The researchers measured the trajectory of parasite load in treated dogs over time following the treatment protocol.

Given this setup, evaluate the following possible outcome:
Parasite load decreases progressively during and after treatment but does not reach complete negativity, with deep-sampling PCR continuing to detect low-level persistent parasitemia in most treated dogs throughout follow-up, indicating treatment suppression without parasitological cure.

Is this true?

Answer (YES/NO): NO